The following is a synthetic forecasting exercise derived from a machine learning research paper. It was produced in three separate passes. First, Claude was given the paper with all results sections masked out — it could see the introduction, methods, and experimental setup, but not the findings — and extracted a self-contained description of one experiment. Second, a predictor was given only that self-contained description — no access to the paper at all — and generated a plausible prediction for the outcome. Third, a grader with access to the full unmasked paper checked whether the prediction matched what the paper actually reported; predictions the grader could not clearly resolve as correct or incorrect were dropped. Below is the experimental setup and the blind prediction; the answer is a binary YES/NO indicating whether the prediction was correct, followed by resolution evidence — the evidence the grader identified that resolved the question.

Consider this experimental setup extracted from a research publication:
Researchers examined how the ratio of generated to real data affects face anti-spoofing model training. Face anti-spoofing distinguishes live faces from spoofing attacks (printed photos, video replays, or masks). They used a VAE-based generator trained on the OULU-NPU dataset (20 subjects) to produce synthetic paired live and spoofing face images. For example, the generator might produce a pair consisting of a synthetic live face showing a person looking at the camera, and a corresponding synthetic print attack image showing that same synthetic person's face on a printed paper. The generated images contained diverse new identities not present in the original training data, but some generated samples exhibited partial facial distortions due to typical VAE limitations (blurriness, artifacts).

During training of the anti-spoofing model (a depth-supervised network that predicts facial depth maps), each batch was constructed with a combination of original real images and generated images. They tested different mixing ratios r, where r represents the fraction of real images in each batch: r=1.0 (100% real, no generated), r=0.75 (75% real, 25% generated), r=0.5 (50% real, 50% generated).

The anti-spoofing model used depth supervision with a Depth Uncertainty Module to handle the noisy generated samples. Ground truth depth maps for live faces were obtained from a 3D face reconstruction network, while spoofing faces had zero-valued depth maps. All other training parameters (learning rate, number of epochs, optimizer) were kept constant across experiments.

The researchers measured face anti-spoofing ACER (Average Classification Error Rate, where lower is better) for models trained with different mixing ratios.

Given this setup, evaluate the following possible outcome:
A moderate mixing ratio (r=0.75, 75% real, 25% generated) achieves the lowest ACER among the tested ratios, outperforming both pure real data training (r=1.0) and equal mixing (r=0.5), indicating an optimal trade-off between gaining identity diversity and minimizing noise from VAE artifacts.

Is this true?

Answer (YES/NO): YES